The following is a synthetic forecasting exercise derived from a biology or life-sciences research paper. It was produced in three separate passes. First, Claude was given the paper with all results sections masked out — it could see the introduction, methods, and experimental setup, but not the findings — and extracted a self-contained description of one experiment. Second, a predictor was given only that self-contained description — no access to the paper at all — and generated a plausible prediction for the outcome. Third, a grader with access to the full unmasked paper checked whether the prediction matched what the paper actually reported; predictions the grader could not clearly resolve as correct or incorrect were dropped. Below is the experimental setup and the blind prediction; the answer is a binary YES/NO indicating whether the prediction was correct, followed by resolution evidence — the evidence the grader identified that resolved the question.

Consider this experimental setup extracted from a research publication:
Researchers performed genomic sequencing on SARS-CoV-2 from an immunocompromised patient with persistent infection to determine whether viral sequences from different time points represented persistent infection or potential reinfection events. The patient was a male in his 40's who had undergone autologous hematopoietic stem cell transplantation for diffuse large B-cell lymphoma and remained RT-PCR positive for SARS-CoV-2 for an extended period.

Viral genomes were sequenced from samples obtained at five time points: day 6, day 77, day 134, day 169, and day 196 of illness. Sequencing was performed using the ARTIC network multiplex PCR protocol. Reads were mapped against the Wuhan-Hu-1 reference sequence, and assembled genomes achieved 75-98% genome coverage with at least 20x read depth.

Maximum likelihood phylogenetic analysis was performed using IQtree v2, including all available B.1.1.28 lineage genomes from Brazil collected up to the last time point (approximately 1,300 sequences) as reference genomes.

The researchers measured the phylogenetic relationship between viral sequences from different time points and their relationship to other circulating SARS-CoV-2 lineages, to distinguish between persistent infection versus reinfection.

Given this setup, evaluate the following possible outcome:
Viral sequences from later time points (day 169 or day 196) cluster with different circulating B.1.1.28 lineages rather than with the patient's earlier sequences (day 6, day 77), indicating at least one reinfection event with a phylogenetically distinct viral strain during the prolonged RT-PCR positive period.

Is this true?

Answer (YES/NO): NO